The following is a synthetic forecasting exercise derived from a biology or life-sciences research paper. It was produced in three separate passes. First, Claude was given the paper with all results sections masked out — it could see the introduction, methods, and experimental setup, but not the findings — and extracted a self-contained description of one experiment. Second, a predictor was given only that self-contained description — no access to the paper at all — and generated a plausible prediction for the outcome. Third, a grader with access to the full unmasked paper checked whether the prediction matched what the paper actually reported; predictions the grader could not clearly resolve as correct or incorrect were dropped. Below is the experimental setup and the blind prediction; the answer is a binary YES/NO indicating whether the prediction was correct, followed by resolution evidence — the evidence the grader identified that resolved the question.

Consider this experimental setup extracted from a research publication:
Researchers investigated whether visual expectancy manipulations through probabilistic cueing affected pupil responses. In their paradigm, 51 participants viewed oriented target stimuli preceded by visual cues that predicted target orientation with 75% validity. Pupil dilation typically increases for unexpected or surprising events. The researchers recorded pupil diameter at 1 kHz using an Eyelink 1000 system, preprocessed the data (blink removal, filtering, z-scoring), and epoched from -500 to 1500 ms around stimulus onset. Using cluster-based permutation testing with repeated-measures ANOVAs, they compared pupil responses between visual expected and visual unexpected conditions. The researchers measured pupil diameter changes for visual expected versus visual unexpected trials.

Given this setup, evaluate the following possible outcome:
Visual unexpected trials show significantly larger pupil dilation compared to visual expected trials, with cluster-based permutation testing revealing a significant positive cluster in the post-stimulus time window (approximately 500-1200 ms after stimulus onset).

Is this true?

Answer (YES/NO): NO